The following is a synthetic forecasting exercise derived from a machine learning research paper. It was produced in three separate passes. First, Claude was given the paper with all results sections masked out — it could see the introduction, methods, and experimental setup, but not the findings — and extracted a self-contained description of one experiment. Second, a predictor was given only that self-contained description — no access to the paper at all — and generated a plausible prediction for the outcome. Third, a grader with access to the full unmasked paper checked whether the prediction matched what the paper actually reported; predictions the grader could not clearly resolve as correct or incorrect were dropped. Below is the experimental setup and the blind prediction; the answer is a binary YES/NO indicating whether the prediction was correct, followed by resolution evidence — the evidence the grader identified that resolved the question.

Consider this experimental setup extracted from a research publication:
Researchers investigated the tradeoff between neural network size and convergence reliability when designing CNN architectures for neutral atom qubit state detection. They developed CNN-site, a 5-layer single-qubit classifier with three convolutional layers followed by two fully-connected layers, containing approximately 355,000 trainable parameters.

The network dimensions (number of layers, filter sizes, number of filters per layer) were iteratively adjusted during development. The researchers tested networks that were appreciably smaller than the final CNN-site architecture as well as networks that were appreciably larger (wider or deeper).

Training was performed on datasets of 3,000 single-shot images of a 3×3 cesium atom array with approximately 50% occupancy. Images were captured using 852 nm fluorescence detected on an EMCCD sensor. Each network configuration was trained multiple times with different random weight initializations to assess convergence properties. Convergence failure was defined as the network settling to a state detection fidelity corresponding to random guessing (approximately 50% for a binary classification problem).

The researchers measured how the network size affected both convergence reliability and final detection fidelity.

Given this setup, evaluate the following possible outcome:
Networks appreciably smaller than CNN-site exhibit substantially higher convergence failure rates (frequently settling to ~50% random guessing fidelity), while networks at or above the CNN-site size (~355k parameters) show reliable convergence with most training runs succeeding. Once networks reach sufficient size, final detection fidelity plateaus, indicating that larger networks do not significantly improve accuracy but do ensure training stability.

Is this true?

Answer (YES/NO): NO